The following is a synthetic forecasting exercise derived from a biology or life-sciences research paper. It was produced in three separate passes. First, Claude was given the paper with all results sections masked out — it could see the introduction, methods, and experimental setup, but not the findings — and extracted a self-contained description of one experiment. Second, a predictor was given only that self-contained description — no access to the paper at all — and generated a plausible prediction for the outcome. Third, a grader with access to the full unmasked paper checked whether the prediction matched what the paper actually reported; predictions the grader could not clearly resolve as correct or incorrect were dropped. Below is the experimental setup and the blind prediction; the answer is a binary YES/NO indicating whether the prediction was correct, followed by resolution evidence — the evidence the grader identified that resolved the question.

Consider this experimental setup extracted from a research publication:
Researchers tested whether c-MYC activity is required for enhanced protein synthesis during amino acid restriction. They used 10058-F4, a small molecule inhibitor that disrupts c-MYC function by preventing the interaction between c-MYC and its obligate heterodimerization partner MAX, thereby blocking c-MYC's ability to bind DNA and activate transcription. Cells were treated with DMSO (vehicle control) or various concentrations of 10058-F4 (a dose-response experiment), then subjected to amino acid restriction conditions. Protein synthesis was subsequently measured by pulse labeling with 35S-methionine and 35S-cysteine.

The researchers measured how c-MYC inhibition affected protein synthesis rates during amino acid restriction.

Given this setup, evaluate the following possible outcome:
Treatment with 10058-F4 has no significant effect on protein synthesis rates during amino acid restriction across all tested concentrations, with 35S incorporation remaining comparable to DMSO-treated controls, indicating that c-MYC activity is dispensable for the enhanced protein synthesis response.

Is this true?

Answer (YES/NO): NO